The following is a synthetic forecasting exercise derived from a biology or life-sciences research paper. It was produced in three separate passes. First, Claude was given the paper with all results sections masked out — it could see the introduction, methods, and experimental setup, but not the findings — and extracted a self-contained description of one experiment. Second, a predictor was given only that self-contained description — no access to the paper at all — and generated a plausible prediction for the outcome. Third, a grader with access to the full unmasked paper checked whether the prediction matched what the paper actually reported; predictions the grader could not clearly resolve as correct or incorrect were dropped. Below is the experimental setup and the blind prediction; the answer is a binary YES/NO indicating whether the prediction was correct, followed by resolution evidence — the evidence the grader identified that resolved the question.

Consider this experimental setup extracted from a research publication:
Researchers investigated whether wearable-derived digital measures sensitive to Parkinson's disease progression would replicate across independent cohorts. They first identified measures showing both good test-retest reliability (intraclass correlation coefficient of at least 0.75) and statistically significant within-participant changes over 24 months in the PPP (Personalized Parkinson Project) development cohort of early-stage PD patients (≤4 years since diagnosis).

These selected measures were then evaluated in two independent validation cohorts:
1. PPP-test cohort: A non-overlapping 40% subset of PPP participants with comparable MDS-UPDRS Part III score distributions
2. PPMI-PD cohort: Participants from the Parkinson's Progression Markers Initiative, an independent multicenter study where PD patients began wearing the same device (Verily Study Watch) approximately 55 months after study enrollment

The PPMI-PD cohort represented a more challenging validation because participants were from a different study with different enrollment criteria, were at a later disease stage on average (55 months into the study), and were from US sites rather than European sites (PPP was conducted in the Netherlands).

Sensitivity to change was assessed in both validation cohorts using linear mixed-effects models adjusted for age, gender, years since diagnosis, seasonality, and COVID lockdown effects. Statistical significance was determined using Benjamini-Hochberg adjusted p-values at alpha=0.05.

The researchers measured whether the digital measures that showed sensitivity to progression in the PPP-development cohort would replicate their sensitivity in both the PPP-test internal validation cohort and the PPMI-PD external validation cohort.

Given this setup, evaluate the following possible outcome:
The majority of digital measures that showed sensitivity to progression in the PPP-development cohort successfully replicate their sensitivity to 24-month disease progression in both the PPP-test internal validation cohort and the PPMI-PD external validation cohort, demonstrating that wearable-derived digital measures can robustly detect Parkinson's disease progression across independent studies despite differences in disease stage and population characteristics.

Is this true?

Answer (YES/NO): NO